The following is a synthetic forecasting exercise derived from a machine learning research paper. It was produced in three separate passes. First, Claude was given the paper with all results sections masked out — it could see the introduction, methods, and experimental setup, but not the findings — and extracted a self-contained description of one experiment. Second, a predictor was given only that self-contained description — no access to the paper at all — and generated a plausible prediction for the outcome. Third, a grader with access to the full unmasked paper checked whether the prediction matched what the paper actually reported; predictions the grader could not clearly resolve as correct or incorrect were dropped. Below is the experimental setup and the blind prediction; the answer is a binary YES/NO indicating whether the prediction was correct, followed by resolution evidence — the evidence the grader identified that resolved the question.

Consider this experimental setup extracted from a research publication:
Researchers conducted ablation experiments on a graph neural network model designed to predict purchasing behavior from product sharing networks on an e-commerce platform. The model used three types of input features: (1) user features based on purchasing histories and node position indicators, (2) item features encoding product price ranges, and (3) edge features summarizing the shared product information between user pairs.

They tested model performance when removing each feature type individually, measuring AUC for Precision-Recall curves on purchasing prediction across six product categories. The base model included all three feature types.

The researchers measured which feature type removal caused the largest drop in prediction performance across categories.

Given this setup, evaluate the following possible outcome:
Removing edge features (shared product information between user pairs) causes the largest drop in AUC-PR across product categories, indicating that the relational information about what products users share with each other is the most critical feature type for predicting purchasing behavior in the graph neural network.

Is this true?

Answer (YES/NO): YES